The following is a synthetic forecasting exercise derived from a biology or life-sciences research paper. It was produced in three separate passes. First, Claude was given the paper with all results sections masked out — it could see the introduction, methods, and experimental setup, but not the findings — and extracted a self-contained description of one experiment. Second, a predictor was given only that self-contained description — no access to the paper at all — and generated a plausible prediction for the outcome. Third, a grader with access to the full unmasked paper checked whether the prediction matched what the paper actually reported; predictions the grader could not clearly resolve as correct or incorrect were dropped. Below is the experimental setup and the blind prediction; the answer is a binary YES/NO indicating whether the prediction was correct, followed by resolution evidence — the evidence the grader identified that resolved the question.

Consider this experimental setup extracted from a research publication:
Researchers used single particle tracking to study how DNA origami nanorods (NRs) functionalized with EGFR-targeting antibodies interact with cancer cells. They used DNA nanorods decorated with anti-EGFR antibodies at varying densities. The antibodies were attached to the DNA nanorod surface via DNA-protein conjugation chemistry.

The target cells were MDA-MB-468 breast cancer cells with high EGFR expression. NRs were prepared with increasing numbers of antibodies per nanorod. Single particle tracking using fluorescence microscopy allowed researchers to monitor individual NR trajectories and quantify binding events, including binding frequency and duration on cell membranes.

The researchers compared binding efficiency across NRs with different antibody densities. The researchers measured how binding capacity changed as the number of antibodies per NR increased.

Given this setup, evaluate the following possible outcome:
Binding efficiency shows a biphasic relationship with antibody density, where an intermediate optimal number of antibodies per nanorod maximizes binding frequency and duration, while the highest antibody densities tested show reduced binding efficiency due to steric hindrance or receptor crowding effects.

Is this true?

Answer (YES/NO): NO